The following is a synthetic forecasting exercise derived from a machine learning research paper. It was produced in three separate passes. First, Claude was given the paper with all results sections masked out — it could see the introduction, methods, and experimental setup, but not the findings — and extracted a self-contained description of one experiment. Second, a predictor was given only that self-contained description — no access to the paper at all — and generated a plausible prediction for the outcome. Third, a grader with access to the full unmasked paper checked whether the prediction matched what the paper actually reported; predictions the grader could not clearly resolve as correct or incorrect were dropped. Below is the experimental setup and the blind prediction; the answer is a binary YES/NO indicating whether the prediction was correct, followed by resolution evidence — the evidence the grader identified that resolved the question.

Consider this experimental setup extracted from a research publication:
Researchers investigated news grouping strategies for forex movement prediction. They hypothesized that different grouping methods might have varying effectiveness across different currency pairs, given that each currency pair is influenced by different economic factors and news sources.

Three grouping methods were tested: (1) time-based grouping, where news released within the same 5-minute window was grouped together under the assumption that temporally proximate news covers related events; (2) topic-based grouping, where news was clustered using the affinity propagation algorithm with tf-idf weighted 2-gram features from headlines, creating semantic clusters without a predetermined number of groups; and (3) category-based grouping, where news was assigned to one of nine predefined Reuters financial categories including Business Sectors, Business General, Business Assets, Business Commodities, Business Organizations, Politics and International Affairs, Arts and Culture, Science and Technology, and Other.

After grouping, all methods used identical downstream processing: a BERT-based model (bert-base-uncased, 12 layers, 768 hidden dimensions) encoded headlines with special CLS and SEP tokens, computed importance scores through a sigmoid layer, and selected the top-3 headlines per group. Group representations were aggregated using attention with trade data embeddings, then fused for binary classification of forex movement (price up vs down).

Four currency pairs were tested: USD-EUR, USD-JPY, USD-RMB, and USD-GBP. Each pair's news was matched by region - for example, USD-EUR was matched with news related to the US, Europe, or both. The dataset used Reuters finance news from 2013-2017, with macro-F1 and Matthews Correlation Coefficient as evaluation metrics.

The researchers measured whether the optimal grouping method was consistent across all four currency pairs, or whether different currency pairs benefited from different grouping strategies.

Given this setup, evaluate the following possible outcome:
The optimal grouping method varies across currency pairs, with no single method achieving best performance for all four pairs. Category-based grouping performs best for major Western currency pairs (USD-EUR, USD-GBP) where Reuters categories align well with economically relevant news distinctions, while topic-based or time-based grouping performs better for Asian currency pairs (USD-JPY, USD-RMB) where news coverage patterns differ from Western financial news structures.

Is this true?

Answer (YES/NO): NO